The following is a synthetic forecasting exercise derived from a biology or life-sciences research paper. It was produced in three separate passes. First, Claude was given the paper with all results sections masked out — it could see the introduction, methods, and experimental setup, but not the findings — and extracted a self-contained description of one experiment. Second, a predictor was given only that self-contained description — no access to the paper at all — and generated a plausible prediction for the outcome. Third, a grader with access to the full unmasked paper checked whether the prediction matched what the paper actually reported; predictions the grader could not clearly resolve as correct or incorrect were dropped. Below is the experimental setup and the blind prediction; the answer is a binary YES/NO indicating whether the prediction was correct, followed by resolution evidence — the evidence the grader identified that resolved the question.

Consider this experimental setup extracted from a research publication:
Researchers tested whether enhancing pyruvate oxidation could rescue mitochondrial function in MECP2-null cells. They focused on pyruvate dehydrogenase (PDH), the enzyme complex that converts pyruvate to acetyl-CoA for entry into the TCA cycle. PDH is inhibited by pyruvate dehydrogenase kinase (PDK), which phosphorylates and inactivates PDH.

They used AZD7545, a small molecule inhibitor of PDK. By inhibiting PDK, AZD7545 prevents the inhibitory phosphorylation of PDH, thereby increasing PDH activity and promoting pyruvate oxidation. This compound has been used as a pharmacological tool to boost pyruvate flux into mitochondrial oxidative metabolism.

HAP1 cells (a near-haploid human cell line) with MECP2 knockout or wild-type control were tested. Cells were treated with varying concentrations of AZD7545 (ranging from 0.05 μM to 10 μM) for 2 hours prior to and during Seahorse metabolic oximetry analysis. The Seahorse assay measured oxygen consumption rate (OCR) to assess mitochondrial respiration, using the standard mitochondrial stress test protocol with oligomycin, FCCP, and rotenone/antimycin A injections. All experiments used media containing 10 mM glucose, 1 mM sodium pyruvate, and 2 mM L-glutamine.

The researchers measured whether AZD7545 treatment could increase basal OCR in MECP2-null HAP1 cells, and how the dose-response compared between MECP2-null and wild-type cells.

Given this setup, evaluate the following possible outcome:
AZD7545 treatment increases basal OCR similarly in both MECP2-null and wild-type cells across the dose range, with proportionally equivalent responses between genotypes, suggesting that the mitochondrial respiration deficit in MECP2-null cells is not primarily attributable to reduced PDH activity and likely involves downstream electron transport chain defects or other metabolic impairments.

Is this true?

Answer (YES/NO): NO